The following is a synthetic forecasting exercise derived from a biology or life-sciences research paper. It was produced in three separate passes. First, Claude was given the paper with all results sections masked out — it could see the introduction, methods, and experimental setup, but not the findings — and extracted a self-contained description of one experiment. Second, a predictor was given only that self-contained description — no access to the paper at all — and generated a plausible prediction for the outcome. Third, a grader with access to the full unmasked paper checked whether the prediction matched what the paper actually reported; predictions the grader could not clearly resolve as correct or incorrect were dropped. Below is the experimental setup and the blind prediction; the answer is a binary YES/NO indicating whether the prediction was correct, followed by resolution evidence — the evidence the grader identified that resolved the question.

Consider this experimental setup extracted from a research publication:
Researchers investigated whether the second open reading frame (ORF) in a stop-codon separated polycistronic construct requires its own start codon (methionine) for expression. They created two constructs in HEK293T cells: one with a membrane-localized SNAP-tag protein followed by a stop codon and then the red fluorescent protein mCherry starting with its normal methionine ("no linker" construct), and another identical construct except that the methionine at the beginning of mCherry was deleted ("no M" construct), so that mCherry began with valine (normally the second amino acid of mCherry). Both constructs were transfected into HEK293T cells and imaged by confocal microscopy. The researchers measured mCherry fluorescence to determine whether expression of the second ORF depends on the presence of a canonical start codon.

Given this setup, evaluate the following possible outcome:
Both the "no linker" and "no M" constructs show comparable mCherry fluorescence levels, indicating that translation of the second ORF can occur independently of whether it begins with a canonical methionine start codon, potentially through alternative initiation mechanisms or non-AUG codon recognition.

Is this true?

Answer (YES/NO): NO